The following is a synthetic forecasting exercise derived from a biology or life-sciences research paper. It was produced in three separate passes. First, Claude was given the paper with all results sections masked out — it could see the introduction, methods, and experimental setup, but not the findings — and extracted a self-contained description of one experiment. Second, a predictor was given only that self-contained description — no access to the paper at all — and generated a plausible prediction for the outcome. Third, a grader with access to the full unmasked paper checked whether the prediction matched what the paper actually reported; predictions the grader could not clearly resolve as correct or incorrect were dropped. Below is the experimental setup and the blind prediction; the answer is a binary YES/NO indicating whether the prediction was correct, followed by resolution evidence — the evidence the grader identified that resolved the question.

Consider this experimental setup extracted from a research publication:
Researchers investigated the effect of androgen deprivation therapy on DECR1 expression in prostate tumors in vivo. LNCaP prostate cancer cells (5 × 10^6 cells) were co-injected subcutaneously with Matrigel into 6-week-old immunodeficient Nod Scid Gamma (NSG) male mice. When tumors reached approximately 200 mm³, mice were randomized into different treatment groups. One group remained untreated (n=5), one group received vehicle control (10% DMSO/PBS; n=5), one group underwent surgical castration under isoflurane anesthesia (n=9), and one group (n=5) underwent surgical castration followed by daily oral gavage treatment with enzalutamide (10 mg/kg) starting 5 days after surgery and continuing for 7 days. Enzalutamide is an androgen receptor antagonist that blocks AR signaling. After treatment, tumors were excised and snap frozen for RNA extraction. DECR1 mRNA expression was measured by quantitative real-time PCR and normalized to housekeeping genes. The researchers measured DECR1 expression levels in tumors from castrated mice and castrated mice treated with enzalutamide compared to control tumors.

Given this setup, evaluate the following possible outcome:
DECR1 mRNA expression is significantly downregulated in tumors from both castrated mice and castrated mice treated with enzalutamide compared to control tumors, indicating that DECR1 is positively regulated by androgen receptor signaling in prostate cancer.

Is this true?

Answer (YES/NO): NO